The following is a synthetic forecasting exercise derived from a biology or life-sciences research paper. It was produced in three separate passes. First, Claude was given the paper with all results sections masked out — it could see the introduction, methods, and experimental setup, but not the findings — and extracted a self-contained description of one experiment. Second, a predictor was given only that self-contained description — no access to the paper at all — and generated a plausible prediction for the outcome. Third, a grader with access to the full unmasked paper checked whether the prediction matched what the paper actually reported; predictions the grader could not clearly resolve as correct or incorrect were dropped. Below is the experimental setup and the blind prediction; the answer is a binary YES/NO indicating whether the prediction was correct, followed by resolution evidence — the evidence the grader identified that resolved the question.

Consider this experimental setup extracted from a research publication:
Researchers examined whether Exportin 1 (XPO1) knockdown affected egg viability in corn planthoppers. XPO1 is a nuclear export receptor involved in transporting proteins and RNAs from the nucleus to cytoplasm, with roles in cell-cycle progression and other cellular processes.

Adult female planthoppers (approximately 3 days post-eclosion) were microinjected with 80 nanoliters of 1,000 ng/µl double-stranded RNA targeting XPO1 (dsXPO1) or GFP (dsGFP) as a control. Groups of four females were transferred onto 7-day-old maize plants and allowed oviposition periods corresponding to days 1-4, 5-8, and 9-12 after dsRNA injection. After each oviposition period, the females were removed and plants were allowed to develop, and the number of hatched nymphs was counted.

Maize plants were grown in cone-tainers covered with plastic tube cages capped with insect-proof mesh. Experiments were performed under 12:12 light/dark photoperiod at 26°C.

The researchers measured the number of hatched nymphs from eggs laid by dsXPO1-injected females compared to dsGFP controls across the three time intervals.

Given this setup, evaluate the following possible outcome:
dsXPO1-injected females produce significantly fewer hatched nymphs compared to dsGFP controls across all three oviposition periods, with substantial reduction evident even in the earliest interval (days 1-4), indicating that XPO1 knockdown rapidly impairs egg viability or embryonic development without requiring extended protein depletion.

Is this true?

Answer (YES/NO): YES